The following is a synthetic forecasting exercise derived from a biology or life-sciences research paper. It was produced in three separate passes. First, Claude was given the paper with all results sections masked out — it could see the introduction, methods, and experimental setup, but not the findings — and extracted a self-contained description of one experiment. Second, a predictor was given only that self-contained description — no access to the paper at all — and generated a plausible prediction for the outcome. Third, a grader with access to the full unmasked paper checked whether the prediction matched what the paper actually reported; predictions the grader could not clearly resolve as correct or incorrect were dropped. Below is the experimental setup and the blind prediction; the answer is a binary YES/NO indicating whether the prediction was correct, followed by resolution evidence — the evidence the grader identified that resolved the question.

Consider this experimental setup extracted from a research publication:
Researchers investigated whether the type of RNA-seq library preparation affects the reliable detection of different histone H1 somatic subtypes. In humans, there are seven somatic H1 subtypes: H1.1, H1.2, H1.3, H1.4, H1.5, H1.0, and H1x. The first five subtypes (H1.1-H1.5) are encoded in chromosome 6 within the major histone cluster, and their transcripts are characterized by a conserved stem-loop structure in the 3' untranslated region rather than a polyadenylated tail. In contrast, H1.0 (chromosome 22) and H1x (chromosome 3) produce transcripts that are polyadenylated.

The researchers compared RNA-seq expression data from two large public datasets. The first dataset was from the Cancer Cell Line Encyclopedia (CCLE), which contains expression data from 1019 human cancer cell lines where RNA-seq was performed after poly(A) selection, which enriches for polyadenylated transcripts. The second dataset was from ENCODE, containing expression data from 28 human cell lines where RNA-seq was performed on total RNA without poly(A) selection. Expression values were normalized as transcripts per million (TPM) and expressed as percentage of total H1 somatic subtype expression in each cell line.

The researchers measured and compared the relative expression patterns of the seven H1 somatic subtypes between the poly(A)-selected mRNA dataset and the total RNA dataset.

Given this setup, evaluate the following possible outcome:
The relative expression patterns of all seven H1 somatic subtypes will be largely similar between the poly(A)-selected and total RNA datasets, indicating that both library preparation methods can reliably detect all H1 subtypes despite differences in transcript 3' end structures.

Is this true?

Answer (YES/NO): NO